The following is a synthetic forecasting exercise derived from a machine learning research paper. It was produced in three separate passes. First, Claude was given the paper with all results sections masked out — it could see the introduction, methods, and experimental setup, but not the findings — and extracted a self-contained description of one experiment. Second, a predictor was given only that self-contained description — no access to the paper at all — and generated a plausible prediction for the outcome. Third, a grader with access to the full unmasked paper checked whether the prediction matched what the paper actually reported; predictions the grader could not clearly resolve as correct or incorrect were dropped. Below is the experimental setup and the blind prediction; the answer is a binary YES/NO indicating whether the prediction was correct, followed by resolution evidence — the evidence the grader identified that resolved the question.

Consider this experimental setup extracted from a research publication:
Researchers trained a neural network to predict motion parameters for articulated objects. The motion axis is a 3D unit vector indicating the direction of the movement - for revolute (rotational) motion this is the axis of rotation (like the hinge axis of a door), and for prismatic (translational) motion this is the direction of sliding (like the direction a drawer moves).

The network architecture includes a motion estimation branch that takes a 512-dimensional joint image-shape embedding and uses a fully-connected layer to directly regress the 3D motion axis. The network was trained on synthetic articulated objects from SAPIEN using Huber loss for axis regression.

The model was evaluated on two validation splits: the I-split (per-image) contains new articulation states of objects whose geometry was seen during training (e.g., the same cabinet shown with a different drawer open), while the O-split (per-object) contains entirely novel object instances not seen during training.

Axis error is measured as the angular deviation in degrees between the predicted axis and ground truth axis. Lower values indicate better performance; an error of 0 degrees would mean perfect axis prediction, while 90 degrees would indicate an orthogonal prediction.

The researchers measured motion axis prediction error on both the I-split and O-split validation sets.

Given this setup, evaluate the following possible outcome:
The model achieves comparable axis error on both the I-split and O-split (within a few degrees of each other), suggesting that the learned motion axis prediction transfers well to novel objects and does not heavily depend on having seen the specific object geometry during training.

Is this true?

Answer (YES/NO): NO